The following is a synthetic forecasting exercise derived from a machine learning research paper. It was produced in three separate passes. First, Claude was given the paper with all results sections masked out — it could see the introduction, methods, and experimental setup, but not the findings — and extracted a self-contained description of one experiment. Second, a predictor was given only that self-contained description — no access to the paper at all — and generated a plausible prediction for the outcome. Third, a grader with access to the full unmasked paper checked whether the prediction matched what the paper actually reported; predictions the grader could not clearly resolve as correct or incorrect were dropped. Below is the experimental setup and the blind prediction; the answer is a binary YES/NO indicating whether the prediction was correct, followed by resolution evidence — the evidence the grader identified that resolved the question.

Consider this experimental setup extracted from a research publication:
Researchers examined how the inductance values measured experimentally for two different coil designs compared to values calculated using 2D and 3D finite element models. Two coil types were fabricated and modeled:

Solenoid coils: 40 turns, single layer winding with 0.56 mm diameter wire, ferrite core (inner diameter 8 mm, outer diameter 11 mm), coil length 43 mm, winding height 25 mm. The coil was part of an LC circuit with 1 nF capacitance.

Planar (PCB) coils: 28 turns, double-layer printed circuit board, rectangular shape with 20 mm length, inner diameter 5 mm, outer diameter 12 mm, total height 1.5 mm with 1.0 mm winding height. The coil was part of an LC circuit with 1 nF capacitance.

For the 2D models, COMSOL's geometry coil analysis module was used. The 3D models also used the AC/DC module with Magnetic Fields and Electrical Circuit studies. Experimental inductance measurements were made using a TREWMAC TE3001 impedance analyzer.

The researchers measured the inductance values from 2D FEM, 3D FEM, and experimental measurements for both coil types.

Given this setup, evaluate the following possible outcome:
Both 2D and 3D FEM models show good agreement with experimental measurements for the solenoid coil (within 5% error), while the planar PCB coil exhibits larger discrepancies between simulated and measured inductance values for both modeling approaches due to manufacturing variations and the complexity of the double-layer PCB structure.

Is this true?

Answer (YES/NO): NO